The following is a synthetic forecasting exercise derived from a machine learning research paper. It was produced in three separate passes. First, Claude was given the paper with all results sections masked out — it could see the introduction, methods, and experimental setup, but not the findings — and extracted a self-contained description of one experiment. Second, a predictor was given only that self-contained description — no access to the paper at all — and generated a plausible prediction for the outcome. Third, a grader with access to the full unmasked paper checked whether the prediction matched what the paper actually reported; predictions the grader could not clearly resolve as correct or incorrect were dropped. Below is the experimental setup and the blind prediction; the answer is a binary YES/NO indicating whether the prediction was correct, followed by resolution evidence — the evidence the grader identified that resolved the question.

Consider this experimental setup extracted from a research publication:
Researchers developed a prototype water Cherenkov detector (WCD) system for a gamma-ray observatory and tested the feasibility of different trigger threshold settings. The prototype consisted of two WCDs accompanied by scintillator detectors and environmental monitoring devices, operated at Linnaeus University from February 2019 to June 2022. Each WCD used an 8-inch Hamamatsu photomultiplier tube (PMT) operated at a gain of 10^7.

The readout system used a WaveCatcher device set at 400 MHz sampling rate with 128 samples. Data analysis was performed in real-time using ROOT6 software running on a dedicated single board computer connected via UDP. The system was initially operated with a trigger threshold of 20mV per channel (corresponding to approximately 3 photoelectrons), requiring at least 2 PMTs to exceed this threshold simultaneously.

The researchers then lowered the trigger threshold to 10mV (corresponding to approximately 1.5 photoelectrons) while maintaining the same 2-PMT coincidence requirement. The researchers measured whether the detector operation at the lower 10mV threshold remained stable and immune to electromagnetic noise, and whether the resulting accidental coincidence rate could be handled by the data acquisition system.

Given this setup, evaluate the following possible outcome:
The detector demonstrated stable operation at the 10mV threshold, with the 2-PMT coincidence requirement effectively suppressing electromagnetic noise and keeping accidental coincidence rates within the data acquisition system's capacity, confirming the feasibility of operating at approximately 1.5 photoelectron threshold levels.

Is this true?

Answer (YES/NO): YES